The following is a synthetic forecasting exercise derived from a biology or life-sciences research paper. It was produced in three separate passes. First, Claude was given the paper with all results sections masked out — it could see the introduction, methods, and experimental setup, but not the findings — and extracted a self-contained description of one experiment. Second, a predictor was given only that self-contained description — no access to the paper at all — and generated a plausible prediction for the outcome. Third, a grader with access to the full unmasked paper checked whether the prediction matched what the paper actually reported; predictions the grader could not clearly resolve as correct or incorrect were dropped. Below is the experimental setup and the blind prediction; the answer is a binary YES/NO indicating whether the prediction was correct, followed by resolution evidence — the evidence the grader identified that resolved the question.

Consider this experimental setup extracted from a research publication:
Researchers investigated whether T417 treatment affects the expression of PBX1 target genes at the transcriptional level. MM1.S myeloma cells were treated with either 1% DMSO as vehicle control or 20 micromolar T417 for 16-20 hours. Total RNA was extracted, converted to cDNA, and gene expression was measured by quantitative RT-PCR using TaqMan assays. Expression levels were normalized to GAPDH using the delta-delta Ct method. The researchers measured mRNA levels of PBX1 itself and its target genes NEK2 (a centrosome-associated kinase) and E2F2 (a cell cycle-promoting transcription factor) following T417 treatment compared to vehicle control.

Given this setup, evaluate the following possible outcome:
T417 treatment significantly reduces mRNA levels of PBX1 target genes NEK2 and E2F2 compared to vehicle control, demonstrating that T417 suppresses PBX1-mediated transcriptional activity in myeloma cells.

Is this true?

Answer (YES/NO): YES